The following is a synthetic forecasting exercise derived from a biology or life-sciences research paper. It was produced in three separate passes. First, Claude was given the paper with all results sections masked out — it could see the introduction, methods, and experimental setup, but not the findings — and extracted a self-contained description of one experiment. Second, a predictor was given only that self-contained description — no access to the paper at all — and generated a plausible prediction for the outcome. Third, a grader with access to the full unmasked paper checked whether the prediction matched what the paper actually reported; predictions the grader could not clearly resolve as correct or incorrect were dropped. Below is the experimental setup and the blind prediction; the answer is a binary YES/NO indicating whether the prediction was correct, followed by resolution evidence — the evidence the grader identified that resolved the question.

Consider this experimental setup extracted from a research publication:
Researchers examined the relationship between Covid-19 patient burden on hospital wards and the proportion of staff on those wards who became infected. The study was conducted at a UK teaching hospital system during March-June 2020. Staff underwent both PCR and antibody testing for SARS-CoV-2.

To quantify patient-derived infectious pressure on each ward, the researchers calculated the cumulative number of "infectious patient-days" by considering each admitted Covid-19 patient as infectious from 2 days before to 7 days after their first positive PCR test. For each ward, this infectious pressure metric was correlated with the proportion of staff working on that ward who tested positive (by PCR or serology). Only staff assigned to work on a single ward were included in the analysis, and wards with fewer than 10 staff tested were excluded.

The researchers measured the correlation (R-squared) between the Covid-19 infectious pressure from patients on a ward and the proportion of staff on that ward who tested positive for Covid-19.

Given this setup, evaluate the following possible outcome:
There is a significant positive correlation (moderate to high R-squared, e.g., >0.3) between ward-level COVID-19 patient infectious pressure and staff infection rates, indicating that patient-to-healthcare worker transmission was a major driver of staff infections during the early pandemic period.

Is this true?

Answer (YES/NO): NO